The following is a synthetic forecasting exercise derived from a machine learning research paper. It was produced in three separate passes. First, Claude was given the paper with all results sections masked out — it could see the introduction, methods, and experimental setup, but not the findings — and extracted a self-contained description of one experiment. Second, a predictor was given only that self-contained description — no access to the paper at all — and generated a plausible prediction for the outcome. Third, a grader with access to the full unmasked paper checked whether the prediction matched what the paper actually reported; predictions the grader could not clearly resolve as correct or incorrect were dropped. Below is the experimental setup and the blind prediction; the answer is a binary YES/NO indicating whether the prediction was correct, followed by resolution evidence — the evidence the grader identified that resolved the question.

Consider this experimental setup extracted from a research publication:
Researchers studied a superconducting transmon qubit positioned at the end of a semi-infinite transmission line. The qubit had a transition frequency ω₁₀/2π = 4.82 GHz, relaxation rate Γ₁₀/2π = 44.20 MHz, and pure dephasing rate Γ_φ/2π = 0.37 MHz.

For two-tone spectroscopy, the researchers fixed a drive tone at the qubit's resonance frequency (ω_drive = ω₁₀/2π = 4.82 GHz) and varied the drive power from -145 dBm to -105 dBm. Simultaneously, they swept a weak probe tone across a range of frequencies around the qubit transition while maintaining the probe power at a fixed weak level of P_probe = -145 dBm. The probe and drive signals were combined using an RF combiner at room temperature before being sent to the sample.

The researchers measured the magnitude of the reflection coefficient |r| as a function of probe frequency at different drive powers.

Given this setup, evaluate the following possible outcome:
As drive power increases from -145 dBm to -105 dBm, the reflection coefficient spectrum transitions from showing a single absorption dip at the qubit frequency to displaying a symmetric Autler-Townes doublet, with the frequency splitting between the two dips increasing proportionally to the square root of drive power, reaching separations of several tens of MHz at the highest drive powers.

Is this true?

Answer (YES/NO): NO